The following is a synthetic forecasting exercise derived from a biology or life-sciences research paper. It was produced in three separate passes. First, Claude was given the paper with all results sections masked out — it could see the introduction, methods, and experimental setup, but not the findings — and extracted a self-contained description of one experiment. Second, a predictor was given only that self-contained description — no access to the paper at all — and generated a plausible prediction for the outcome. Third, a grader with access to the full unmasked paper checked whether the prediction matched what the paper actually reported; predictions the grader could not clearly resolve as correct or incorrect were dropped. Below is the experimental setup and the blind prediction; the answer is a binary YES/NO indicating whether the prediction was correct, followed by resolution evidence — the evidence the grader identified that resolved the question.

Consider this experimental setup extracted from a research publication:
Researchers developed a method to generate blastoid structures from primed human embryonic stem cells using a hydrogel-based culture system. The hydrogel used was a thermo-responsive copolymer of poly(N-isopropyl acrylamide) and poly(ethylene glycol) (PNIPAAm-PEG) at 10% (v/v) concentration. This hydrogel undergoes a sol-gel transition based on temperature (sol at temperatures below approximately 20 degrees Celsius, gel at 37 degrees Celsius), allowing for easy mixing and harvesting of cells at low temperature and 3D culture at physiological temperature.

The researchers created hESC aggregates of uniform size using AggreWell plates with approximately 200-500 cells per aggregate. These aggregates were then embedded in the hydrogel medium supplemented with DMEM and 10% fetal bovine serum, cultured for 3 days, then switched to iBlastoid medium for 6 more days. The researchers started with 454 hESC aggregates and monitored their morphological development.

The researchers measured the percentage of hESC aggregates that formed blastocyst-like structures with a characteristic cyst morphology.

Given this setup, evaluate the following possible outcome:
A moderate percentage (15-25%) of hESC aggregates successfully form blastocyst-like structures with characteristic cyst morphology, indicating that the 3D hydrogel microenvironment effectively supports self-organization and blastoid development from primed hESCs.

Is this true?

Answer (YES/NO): NO